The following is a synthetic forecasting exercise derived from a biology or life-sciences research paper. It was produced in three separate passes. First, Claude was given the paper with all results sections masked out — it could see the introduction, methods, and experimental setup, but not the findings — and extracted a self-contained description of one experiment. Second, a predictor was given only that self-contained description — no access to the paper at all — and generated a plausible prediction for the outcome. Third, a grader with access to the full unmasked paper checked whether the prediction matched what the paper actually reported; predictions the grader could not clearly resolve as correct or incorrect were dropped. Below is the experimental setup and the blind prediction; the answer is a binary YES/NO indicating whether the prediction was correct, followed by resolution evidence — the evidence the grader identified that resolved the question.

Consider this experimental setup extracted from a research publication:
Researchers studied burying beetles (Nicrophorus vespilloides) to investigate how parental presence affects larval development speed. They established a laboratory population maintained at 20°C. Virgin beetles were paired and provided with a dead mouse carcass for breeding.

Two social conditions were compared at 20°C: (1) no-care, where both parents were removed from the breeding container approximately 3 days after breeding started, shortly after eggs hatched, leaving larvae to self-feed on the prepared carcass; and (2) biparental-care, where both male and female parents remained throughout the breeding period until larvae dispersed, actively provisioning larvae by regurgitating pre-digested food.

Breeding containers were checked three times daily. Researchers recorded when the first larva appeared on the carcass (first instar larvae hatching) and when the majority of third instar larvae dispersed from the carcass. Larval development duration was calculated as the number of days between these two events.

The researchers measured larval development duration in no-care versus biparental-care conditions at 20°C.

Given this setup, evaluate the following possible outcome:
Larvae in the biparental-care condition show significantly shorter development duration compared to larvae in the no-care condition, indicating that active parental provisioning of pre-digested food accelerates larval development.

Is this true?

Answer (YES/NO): YES